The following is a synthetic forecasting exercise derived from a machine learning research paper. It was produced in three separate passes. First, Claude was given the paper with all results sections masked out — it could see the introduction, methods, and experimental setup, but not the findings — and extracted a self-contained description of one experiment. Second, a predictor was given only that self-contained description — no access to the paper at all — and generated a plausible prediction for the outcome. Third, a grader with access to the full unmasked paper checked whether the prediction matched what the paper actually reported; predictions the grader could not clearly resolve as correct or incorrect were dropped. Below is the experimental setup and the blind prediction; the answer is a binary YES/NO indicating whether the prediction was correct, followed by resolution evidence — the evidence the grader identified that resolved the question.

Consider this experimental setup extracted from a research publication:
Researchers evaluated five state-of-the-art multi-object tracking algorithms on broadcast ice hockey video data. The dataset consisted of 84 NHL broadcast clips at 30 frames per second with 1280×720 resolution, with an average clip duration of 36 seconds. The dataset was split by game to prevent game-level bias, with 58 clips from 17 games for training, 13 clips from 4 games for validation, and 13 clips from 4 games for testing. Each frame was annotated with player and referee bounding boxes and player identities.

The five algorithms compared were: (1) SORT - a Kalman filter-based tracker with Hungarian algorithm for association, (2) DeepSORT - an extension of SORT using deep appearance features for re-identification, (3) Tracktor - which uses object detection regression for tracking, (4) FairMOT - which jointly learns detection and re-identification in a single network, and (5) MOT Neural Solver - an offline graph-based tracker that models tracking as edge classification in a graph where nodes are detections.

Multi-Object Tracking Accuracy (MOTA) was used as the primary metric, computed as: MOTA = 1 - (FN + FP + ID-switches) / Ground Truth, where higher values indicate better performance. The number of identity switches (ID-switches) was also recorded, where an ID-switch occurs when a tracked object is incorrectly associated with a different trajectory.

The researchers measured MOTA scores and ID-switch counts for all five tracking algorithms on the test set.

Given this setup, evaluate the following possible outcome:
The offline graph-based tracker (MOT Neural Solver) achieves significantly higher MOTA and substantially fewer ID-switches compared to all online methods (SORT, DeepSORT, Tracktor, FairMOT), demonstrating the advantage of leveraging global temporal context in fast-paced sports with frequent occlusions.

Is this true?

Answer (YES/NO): NO